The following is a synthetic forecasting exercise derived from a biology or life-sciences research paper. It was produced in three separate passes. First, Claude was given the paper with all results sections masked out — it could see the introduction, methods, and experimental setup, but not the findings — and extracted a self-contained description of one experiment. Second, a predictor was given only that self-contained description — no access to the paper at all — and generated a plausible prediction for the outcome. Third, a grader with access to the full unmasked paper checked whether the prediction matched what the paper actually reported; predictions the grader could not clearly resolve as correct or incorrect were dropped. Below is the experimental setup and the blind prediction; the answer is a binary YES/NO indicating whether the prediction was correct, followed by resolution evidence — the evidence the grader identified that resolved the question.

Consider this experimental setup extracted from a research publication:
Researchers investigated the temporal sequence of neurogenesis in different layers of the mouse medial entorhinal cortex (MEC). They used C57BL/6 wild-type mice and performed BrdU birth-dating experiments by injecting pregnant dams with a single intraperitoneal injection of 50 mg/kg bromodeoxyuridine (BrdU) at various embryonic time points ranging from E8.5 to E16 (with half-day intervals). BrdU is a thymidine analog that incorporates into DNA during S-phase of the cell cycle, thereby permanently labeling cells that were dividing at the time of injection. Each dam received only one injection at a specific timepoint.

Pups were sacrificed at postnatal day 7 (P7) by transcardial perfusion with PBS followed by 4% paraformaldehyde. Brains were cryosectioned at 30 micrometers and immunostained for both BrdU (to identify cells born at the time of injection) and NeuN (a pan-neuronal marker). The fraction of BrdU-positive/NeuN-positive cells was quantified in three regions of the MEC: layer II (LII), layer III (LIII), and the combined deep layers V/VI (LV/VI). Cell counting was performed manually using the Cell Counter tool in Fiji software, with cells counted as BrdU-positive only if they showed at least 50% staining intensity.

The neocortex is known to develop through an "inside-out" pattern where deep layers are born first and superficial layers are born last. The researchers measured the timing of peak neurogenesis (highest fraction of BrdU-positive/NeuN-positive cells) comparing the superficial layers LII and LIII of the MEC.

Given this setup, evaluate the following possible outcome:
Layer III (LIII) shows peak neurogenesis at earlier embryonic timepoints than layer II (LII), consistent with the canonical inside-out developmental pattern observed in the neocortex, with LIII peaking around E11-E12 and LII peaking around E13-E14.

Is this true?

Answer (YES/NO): NO